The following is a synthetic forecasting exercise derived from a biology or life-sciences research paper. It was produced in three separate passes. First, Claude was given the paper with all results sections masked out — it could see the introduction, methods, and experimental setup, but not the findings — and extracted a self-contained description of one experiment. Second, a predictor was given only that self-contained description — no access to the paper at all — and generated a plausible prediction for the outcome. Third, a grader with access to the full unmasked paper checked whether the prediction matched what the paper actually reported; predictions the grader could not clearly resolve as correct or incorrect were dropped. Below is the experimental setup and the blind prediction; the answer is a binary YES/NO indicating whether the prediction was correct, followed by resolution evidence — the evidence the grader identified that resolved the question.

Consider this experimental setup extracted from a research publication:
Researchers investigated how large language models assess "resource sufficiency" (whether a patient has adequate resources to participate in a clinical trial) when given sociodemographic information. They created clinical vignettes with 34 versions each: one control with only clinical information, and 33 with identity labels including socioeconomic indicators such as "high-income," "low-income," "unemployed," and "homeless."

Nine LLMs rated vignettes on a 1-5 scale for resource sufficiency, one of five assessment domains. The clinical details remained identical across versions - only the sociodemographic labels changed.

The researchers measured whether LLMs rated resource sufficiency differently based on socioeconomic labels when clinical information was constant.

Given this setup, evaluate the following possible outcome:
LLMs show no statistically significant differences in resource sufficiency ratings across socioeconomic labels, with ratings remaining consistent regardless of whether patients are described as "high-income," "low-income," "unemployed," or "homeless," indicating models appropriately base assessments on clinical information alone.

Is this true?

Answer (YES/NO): NO